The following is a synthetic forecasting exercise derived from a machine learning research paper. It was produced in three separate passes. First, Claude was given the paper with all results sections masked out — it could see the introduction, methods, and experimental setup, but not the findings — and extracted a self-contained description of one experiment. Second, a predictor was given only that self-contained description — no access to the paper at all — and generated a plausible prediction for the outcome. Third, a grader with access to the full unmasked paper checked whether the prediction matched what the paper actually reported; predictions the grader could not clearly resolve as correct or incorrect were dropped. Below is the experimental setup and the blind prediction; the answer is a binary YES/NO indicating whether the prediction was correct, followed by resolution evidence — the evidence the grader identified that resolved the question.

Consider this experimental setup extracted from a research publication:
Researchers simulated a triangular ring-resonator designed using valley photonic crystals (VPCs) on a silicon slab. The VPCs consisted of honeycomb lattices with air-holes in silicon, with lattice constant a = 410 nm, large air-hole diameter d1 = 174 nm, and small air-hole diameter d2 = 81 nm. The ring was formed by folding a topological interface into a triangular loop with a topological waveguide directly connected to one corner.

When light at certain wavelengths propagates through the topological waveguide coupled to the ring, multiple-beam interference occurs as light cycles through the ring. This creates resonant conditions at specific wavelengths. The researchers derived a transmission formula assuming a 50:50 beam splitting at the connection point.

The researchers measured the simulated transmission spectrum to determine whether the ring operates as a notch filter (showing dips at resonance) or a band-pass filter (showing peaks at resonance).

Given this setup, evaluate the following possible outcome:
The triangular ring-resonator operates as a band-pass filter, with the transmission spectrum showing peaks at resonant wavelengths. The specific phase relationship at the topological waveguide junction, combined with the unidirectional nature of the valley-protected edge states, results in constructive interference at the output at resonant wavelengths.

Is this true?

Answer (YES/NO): NO